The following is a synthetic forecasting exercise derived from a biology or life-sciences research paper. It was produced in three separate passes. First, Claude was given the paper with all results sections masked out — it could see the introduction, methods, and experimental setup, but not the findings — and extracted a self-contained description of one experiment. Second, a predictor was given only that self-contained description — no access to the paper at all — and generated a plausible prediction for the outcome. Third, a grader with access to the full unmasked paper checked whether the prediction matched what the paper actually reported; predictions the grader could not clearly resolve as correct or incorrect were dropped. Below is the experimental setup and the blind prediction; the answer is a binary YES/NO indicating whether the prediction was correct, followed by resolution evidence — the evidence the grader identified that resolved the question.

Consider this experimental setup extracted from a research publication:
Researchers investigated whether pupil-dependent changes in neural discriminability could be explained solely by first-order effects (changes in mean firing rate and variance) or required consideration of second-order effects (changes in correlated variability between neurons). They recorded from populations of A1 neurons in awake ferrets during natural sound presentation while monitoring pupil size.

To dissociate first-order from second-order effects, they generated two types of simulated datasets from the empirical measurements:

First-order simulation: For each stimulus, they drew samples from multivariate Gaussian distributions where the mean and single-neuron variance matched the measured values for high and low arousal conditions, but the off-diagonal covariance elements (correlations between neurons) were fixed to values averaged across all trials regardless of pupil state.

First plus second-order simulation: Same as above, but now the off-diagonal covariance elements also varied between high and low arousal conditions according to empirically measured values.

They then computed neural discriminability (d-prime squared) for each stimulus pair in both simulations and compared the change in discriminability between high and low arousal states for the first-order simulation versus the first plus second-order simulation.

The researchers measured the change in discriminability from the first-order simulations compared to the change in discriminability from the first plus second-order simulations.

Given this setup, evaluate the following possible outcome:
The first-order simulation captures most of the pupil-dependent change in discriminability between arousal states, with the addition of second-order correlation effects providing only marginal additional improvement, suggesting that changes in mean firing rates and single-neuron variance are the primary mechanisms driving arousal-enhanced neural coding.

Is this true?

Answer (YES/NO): NO